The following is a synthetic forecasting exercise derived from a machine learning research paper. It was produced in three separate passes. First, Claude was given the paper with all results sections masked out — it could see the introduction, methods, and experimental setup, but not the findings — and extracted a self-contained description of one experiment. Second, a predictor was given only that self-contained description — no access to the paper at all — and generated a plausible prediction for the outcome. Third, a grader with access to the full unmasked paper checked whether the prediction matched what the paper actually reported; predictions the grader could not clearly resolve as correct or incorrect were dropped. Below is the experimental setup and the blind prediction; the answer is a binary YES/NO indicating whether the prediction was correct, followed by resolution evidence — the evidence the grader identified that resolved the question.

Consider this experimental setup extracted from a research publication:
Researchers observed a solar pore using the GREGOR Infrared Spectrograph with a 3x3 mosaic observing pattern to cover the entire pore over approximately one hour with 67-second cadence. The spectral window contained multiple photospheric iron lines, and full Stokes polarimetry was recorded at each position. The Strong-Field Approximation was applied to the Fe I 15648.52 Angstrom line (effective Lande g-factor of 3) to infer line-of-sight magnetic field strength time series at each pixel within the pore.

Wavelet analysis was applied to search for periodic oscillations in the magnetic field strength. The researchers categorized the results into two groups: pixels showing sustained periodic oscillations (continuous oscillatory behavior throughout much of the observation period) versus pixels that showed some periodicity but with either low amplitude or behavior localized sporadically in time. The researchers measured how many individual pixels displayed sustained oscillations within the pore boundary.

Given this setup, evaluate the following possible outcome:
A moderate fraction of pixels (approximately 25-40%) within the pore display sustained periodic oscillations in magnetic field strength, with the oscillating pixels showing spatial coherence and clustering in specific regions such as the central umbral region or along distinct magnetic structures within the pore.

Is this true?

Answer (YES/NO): NO